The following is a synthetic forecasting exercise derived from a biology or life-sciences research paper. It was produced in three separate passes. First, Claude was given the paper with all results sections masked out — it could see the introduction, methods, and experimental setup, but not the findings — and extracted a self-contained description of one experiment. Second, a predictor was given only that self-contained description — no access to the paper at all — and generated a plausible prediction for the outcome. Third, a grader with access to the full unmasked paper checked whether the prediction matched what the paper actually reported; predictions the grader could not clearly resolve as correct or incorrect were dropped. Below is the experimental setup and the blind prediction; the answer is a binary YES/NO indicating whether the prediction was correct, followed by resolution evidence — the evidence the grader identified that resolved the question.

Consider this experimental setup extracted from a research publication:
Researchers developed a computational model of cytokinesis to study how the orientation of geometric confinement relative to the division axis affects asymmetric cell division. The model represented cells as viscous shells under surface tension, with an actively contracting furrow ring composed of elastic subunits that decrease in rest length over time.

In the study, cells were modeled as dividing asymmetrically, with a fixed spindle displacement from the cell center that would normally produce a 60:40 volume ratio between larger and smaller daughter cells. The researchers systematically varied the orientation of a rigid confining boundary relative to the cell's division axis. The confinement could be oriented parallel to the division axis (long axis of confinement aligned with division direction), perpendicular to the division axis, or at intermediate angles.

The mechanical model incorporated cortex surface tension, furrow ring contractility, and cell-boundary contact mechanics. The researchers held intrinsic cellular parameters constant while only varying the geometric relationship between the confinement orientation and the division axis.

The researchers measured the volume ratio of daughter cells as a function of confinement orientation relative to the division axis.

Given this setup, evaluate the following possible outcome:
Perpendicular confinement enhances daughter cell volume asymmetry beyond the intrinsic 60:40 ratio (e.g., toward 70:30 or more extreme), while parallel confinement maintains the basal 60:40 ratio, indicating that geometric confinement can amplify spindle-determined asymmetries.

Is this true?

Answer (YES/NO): NO